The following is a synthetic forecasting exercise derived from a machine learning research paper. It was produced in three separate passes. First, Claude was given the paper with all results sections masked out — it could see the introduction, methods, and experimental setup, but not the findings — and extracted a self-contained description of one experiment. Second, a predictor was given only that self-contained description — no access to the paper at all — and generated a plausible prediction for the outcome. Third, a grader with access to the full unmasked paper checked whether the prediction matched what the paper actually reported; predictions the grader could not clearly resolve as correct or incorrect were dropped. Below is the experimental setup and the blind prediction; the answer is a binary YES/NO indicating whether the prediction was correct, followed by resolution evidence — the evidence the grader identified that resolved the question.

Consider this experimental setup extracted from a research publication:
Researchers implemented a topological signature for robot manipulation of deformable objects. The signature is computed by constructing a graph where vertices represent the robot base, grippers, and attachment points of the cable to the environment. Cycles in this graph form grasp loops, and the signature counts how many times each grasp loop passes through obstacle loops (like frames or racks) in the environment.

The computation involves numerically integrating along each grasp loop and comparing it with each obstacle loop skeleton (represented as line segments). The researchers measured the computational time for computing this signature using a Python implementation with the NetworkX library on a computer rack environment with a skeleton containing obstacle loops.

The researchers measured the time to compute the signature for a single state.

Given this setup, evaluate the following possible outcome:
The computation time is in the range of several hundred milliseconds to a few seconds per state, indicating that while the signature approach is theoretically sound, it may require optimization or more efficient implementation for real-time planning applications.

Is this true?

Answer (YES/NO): NO